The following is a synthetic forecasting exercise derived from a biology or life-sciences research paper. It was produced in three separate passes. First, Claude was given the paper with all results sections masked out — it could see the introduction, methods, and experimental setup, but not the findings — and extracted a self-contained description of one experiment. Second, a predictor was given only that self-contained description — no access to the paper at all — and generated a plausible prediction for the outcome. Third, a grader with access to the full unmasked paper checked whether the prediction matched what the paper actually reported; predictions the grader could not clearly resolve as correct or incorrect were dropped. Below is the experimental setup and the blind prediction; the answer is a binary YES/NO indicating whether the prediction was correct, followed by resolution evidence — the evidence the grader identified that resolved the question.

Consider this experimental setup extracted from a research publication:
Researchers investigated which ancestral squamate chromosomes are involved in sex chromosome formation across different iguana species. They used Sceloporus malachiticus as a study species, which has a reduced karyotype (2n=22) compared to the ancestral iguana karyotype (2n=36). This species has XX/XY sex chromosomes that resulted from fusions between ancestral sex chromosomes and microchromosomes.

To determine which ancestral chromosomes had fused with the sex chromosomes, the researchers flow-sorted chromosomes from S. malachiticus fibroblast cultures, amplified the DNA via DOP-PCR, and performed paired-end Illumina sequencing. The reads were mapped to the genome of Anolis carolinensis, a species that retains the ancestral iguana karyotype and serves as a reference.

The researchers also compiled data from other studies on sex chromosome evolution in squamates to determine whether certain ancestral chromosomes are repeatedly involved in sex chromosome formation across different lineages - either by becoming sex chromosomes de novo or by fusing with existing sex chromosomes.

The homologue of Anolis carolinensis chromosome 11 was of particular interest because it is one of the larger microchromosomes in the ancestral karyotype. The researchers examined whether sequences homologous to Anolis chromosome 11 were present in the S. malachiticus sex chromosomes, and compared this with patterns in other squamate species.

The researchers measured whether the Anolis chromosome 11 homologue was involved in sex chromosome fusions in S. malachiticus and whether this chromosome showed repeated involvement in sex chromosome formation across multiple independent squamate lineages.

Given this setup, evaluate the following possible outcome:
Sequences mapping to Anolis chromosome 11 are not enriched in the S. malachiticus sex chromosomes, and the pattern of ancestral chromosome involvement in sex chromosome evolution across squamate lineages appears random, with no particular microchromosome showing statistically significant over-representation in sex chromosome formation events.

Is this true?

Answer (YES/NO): NO